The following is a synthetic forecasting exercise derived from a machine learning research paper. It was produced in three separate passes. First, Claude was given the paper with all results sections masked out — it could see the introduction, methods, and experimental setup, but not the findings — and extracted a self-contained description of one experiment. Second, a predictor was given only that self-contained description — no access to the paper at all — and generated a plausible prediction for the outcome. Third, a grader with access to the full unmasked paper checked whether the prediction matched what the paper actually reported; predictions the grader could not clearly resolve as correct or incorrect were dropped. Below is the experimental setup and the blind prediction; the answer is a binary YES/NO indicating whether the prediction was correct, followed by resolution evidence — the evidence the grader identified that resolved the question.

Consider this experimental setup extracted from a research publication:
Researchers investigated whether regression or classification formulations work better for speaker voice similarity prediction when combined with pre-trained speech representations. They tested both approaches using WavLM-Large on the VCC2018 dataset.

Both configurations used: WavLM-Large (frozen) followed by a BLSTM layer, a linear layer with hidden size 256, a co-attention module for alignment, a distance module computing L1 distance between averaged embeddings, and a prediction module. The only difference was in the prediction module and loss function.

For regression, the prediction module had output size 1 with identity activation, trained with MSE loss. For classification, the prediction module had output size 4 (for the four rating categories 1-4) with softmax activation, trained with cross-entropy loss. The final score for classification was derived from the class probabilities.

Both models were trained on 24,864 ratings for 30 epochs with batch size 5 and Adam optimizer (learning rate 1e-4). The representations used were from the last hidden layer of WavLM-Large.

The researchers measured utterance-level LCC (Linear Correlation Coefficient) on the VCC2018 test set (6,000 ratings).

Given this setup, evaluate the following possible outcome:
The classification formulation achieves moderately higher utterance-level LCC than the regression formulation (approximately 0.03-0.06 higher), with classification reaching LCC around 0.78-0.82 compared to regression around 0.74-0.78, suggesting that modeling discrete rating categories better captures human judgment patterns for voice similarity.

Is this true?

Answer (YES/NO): NO